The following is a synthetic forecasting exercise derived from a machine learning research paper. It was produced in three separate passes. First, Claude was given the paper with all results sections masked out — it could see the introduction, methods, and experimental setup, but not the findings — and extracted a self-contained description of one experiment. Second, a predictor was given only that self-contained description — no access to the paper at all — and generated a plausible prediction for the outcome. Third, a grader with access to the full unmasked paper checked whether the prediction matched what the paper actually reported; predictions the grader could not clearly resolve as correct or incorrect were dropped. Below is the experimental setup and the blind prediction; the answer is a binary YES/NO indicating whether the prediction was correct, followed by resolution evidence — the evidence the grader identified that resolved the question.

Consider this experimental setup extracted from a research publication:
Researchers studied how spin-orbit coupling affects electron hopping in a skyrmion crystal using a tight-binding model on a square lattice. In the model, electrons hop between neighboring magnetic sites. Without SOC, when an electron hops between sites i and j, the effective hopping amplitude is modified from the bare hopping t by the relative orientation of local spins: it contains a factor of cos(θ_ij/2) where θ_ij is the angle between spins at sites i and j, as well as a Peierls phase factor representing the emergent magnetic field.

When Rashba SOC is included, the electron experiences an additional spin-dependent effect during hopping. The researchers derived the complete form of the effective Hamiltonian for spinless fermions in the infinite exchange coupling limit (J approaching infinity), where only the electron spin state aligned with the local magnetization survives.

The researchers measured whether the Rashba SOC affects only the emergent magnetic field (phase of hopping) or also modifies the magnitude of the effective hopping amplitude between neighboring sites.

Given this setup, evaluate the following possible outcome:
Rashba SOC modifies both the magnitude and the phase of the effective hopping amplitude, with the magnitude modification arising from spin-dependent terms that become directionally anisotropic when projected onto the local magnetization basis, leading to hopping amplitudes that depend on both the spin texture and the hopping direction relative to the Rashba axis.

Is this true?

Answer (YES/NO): YES